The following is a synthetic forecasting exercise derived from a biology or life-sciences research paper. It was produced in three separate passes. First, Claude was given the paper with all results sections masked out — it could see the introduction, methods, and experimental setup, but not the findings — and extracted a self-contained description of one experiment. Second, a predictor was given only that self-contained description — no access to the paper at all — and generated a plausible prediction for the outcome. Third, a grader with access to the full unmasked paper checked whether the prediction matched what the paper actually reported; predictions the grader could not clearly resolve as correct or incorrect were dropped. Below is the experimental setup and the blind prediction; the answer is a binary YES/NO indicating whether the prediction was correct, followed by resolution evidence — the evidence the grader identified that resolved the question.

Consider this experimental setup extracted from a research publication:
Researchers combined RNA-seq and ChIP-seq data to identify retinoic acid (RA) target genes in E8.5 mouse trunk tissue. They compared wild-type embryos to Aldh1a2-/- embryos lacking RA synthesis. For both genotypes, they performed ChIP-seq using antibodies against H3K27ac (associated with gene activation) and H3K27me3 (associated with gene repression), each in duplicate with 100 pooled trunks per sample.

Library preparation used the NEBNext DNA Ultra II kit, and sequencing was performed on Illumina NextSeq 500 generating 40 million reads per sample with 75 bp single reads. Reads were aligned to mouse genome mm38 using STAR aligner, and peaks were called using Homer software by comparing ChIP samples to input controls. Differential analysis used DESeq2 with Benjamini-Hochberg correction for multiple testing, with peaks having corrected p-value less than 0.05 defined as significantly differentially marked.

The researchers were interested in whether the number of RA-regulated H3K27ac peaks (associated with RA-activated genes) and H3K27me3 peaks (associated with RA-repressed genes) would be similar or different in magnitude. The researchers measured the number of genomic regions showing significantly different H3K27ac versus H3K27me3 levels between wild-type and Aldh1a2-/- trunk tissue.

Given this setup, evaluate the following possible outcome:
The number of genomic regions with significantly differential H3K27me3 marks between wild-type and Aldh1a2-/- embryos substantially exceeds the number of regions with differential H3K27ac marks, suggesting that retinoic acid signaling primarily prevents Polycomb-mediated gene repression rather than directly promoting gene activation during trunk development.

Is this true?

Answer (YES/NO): NO